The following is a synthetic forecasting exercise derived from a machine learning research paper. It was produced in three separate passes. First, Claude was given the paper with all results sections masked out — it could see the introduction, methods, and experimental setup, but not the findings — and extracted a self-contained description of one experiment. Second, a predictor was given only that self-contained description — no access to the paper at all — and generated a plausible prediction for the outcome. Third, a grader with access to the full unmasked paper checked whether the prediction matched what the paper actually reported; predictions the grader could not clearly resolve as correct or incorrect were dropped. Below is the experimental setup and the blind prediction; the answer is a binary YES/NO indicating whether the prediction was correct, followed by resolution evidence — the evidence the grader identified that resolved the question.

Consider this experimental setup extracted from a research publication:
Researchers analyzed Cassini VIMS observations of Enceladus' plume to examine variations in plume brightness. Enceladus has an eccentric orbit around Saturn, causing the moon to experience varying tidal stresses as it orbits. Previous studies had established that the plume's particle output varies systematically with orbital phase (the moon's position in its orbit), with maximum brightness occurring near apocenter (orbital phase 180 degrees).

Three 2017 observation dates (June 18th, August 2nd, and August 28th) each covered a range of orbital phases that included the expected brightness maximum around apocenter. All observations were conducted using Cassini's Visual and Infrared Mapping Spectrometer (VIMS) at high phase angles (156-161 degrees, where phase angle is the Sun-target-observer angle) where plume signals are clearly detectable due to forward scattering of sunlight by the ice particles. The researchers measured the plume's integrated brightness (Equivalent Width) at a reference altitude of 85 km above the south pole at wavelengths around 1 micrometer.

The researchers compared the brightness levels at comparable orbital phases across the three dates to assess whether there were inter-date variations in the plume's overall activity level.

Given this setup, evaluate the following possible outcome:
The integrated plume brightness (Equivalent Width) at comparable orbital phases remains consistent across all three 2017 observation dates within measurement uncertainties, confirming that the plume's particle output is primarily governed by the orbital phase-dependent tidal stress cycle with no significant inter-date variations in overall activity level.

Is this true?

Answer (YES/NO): NO